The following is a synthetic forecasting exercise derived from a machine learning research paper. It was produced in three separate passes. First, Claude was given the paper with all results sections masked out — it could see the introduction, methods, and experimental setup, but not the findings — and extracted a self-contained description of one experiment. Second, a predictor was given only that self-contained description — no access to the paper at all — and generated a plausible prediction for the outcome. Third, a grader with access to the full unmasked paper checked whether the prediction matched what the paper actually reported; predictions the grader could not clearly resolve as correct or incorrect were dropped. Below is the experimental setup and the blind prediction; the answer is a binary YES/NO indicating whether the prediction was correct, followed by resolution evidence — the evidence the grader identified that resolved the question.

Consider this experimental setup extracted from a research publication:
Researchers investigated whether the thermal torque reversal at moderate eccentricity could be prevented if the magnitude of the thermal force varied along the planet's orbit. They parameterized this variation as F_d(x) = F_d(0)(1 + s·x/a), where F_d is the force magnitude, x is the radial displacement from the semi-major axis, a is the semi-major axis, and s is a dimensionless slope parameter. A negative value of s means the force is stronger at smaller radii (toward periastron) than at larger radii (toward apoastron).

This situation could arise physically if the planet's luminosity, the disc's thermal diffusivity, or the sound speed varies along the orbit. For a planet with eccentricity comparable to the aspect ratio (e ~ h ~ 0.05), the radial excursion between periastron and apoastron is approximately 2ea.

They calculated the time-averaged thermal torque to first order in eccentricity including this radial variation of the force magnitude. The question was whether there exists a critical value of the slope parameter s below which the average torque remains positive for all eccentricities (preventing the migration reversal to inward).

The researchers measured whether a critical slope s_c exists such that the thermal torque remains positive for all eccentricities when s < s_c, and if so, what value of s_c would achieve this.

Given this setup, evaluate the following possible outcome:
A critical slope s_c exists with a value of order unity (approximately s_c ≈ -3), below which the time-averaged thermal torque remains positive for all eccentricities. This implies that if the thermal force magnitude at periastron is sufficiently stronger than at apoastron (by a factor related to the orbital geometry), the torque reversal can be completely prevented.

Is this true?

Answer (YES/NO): YES